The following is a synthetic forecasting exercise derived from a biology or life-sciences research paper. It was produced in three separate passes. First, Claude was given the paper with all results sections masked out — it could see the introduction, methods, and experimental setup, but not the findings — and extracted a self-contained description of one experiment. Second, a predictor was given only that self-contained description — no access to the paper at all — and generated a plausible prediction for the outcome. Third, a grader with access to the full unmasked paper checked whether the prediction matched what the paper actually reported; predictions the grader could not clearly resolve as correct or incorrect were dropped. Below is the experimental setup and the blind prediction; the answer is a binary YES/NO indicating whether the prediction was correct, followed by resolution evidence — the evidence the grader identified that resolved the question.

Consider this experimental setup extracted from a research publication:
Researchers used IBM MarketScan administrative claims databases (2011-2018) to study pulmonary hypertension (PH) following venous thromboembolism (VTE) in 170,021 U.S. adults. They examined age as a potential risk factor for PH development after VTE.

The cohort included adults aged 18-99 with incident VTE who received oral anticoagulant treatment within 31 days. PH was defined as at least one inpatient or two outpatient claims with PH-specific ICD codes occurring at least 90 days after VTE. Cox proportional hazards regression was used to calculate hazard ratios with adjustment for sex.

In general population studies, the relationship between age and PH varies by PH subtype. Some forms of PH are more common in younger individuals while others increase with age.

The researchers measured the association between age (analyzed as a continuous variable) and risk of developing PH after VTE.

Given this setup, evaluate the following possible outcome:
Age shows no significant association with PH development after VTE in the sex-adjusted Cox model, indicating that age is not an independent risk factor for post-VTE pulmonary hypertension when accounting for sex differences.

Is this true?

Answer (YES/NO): NO